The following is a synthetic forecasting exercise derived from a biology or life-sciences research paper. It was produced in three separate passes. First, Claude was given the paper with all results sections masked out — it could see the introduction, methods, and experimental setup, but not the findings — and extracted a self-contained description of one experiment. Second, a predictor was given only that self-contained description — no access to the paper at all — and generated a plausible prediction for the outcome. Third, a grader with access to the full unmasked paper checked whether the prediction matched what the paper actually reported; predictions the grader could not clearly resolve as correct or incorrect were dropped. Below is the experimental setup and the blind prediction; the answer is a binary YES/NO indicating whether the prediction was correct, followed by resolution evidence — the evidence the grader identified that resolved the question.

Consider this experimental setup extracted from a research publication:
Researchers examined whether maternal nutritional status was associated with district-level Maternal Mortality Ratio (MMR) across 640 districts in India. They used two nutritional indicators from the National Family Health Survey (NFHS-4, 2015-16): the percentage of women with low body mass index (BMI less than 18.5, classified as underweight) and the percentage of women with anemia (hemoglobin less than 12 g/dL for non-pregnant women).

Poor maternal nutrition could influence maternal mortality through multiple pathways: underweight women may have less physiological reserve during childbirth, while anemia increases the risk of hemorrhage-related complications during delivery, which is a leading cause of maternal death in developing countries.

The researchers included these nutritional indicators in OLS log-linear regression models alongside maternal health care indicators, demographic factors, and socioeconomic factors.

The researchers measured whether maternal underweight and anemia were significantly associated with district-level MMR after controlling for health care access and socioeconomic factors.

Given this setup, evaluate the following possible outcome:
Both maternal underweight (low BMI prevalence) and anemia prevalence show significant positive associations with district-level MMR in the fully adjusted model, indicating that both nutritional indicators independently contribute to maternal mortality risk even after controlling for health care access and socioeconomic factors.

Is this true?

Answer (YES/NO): NO